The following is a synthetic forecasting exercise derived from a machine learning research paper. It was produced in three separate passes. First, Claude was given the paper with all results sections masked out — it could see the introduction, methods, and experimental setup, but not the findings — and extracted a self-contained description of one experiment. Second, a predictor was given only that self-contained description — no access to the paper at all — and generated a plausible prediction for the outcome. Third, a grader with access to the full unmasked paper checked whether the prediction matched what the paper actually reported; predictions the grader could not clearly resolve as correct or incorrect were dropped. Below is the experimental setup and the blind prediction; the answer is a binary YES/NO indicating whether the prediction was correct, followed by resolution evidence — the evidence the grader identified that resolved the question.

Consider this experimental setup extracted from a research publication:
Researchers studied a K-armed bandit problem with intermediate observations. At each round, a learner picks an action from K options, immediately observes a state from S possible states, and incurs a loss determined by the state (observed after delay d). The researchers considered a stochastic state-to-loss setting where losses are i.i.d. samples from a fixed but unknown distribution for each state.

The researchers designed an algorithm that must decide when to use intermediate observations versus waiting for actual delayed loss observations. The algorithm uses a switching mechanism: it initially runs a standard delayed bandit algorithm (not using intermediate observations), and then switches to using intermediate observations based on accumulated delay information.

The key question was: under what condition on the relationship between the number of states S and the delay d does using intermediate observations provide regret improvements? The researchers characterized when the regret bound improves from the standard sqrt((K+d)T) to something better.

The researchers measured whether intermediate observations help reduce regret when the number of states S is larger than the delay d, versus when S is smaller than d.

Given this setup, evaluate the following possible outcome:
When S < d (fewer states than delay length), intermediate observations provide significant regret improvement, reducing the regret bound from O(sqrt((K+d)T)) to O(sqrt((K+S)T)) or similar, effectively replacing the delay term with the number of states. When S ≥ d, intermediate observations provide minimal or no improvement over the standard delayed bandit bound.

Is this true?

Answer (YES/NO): YES